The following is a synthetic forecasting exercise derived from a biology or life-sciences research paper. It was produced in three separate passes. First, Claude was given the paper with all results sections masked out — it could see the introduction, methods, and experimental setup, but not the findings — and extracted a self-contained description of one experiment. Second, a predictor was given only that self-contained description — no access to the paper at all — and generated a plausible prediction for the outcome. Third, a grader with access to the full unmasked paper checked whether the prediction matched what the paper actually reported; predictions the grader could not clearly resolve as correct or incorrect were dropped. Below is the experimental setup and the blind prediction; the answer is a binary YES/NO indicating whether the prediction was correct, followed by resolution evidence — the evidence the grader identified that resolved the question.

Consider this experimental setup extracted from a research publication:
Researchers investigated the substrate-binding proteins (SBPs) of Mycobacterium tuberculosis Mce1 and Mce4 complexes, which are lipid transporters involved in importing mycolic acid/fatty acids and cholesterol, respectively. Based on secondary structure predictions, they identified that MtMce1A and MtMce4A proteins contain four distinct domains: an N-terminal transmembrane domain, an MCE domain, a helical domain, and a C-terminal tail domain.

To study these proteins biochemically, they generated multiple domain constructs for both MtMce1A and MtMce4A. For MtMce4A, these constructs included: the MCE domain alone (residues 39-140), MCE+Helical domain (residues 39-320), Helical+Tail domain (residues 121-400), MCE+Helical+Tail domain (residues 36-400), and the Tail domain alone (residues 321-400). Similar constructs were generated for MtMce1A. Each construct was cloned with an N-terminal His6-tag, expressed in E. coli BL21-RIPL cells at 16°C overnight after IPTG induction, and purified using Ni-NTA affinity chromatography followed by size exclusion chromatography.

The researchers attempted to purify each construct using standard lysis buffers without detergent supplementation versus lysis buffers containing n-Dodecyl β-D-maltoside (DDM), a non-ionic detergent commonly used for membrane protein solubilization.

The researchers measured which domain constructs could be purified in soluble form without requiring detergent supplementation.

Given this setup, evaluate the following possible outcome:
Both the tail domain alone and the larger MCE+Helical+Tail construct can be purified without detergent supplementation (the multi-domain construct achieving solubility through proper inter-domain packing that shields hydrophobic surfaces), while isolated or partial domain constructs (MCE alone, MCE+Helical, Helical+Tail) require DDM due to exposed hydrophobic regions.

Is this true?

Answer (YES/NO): NO